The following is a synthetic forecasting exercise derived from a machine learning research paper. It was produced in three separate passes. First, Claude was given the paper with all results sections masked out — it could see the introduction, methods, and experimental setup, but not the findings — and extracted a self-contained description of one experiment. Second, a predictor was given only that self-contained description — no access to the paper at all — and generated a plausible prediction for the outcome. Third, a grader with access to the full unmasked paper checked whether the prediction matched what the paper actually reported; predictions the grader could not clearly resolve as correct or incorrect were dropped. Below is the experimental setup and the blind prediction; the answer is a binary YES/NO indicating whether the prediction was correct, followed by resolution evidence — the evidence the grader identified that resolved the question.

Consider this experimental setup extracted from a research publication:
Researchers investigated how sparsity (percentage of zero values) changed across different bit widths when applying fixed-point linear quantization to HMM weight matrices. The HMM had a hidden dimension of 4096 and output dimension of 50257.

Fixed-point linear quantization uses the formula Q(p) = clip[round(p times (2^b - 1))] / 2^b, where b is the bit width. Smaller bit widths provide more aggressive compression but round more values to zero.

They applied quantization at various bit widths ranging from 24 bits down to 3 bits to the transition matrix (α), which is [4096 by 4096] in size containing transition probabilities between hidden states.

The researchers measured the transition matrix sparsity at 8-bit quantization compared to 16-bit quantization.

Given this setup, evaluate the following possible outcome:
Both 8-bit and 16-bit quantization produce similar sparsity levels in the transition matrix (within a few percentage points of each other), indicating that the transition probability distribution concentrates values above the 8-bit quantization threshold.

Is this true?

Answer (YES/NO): NO